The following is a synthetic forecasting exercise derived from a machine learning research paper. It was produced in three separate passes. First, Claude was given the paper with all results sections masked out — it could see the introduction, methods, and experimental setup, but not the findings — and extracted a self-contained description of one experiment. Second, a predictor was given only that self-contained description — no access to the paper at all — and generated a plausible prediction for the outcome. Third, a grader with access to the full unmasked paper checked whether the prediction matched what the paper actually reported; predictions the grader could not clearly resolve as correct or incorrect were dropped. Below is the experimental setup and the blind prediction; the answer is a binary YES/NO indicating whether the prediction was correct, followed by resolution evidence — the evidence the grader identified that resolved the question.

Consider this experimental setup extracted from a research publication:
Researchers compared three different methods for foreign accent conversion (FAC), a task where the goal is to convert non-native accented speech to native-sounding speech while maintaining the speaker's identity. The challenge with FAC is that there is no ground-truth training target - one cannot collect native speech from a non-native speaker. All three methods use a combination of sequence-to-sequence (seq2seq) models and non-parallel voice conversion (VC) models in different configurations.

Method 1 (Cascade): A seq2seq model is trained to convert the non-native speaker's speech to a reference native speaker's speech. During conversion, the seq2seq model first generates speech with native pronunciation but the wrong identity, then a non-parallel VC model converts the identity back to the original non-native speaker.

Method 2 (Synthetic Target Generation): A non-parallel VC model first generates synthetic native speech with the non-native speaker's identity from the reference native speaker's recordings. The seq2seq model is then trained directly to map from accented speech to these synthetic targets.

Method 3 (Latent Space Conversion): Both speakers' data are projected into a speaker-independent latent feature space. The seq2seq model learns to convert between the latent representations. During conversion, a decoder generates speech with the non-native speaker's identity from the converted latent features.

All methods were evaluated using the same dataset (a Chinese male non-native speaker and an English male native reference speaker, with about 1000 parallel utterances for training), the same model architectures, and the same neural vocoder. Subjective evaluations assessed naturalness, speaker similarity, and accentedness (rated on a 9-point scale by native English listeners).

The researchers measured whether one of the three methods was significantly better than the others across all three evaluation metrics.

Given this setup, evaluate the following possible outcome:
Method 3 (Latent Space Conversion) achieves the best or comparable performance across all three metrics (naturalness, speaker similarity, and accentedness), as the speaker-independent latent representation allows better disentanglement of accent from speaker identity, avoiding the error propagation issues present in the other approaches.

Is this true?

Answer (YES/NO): NO